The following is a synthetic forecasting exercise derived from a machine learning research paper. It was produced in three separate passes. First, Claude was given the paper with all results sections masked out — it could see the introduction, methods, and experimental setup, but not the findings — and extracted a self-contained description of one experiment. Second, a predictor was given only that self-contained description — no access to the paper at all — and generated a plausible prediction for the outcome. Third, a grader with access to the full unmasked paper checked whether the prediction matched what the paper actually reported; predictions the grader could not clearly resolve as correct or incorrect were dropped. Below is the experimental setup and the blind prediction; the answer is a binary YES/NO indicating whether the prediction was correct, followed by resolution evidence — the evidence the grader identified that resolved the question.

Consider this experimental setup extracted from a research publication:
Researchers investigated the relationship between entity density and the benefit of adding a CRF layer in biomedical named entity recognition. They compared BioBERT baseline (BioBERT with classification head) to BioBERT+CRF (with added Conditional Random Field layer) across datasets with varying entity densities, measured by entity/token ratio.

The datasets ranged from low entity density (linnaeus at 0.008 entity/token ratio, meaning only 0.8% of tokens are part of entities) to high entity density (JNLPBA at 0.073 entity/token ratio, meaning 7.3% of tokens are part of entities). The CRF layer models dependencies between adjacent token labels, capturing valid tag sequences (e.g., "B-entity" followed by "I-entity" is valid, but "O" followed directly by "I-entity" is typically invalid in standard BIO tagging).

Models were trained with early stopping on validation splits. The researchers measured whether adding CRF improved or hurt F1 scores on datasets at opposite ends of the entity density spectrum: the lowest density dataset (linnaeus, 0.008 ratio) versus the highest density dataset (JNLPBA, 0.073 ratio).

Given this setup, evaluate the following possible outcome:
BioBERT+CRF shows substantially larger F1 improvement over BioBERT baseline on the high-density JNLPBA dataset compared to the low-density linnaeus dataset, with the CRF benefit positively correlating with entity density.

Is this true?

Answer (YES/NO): YES